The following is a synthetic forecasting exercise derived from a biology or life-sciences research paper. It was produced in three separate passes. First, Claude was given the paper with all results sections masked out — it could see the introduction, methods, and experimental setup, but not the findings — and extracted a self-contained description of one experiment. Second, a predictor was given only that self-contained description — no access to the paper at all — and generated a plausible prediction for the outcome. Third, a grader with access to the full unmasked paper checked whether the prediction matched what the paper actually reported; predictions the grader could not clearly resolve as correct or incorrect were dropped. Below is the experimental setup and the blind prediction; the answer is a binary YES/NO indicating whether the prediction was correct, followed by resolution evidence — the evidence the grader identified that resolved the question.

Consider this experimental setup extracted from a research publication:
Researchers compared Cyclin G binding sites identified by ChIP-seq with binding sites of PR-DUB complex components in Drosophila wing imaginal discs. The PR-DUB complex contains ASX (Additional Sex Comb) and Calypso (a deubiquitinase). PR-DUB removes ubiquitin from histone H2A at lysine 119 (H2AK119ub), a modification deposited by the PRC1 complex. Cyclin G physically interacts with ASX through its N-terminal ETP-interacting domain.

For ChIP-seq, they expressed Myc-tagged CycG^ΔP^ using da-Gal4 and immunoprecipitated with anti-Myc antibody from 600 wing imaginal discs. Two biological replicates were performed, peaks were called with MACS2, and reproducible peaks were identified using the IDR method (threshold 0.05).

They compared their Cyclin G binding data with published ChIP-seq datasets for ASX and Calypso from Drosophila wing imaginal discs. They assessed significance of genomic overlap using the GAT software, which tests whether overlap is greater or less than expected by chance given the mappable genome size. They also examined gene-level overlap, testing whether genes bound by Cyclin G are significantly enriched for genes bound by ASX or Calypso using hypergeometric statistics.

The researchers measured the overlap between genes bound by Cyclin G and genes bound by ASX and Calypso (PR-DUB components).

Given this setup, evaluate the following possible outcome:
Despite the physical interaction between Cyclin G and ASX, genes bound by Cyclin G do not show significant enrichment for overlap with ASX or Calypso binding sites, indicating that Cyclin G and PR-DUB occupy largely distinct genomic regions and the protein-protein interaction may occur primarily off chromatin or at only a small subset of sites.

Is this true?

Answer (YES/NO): NO